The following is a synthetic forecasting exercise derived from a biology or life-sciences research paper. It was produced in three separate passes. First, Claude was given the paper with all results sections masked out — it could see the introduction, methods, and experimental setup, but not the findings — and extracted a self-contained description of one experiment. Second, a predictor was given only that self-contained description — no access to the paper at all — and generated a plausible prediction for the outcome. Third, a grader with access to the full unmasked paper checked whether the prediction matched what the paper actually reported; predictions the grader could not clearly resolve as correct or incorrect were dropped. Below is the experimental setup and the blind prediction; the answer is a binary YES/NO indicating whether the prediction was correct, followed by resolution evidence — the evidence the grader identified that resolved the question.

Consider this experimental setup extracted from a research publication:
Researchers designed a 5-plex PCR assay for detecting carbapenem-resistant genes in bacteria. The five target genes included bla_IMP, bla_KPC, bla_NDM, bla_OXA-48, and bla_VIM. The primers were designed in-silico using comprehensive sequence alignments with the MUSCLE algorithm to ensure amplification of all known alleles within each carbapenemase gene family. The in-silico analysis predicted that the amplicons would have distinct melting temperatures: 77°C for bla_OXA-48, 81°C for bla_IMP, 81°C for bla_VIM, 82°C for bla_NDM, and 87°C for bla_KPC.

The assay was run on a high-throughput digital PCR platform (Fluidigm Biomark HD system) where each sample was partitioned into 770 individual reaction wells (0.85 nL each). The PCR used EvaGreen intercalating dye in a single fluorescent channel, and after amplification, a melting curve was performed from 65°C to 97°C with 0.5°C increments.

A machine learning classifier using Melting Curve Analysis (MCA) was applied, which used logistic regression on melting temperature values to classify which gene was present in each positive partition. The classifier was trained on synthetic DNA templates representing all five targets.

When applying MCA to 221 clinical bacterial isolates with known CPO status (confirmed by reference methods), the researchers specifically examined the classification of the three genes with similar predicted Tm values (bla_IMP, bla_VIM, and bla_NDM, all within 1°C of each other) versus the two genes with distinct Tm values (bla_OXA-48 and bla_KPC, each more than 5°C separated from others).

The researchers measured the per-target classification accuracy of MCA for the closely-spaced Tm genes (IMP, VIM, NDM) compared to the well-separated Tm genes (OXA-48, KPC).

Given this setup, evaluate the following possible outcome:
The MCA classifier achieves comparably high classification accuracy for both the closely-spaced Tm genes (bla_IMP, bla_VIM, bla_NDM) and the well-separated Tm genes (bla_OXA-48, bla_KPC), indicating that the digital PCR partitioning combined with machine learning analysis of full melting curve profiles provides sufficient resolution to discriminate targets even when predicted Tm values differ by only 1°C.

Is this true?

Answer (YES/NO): NO